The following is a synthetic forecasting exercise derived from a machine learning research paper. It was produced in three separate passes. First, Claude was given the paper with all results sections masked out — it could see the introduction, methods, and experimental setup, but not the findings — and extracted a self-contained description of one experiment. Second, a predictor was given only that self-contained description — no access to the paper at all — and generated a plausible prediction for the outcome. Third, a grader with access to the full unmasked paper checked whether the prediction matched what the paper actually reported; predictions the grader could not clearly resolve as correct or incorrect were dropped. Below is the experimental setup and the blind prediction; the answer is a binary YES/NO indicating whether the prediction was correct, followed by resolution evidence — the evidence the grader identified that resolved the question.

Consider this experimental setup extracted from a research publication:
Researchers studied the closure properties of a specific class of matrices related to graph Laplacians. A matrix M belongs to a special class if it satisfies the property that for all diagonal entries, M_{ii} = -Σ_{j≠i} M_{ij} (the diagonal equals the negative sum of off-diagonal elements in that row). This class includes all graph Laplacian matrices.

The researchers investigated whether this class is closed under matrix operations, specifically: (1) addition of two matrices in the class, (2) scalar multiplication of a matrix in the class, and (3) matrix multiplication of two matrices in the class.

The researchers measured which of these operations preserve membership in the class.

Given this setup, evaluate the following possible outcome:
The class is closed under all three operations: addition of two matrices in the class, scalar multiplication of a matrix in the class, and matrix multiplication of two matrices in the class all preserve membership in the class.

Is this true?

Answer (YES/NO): YES